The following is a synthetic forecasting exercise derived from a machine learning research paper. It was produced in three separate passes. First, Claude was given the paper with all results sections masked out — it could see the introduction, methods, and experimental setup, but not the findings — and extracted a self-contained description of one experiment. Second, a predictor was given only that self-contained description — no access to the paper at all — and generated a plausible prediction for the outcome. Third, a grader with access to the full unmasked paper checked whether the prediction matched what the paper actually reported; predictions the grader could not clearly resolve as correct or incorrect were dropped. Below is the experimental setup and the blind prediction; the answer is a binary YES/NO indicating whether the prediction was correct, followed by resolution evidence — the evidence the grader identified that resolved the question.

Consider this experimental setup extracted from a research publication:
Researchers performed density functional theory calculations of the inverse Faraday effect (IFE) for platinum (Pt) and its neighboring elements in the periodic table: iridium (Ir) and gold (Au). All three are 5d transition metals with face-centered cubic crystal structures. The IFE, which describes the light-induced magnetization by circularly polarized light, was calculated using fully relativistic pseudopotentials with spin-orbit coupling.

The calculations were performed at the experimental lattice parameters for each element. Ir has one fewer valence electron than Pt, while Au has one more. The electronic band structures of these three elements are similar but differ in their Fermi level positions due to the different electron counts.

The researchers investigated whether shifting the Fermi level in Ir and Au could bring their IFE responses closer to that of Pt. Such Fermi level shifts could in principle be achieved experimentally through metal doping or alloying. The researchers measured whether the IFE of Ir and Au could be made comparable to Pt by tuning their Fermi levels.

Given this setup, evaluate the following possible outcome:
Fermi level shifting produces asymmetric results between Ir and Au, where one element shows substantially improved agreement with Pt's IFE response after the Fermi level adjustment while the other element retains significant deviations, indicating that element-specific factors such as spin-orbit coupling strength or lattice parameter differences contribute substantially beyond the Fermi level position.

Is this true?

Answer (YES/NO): NO